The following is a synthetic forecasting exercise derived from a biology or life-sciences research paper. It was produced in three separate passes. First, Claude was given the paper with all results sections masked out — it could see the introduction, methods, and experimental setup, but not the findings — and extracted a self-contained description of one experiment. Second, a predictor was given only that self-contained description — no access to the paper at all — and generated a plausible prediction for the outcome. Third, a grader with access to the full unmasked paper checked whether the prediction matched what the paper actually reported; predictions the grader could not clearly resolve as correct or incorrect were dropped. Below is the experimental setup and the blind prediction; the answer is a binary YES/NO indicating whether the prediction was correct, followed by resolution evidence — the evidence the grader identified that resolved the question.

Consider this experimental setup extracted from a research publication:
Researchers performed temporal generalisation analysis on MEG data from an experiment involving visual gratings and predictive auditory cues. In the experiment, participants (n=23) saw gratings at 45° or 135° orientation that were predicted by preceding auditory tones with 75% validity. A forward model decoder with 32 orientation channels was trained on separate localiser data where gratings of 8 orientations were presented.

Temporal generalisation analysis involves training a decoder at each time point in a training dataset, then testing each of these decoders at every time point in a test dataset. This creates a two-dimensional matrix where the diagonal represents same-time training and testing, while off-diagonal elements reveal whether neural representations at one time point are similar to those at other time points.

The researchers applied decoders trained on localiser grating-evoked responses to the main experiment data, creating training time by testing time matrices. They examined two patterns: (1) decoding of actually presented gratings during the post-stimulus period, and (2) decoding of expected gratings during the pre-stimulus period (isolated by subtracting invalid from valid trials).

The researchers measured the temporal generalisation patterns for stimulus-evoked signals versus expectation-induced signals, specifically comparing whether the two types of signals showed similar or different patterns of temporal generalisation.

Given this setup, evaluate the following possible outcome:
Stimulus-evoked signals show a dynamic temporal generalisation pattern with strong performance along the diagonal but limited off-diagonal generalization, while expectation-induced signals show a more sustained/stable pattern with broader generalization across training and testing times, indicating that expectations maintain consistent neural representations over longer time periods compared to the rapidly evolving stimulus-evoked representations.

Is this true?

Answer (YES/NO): NO